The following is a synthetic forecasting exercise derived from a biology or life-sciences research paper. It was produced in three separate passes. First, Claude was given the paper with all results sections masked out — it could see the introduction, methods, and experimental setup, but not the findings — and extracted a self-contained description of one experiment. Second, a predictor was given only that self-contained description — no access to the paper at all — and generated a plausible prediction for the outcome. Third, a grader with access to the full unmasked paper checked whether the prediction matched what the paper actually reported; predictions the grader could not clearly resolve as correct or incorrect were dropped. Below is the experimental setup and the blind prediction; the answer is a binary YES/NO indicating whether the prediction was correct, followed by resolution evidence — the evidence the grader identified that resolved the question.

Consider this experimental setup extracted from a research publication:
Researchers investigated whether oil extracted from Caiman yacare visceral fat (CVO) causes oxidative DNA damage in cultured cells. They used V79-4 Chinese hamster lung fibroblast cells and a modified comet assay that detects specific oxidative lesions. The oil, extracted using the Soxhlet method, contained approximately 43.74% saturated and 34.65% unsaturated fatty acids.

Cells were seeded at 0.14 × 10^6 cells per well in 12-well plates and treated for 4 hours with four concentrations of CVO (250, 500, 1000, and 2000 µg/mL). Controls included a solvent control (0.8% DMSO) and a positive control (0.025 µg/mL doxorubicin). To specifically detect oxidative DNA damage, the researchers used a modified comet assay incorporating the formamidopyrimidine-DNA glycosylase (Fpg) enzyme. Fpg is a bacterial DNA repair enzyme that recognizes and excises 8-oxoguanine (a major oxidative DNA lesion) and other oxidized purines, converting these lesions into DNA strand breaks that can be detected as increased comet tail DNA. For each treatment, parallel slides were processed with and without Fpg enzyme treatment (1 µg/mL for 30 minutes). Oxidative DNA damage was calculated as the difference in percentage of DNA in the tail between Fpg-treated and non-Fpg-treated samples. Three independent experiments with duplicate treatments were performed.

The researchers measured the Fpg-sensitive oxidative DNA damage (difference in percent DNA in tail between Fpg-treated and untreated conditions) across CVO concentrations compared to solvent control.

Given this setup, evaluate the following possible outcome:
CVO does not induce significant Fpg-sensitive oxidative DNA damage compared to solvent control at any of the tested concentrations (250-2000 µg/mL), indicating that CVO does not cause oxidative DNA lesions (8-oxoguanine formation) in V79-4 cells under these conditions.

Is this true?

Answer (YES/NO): NO